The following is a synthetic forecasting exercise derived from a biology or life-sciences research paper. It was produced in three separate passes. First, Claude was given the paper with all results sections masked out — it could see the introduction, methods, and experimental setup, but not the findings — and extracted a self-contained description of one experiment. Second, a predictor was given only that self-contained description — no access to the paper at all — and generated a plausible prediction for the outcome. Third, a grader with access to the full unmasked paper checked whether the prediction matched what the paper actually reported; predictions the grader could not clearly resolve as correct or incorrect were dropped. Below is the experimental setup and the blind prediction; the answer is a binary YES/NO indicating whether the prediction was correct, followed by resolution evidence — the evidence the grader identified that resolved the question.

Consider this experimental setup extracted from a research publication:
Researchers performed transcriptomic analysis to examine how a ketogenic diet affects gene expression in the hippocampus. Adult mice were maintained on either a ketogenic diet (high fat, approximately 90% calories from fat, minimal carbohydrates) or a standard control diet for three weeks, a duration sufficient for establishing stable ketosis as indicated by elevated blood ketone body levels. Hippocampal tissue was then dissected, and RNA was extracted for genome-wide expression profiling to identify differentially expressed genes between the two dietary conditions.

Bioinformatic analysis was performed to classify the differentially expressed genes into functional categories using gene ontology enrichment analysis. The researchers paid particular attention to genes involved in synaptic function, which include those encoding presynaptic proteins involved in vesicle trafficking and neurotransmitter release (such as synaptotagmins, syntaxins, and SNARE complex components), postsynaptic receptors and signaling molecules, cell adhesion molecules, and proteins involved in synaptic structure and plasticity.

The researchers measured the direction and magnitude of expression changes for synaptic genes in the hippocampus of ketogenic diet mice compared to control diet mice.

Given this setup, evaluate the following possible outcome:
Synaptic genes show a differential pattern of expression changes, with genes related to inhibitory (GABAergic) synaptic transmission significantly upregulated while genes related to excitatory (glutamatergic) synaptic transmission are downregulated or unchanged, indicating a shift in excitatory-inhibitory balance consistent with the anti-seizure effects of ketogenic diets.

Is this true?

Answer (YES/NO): NO